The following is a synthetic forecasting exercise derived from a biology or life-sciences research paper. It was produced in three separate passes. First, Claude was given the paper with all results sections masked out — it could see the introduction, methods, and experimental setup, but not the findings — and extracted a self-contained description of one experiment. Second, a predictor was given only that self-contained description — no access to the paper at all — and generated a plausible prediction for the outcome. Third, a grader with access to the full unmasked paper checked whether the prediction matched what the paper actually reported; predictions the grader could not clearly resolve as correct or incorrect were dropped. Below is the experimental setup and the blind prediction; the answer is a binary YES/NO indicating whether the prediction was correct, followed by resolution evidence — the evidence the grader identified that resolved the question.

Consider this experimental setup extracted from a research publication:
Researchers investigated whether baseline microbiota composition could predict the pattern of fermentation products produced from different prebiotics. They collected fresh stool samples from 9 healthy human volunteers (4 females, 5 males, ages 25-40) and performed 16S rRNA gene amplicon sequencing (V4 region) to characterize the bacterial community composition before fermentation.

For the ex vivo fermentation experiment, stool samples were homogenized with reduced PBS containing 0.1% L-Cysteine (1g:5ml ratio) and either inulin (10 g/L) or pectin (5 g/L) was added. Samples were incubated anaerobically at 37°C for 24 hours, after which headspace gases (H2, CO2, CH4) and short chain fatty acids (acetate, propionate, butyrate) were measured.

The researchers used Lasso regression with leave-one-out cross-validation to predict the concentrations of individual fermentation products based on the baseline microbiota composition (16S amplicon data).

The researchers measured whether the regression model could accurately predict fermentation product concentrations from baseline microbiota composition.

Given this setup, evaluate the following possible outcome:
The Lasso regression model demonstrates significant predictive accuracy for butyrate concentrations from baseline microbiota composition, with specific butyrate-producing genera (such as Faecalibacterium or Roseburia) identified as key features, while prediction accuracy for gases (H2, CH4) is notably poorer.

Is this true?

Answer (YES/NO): NO